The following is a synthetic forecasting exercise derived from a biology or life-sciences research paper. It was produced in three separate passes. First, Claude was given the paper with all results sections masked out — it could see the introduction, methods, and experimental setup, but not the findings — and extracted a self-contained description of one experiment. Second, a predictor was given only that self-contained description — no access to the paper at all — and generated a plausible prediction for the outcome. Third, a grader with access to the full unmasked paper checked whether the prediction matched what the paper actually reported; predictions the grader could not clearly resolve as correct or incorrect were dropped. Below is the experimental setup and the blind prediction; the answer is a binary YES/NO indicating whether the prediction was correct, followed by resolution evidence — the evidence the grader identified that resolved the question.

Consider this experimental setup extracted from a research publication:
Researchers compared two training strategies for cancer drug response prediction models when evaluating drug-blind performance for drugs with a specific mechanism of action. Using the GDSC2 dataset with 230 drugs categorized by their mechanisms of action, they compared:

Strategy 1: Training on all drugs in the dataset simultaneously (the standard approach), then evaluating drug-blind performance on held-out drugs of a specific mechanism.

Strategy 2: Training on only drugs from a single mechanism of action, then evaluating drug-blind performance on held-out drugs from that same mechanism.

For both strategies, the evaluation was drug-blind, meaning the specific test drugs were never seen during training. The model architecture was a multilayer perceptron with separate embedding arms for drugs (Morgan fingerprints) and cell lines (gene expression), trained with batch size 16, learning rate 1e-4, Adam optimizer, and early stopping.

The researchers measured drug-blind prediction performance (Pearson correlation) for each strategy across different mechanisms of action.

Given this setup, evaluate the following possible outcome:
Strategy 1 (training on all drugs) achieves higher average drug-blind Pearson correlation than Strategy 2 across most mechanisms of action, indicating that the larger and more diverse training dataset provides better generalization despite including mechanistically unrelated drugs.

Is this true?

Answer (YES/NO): NO